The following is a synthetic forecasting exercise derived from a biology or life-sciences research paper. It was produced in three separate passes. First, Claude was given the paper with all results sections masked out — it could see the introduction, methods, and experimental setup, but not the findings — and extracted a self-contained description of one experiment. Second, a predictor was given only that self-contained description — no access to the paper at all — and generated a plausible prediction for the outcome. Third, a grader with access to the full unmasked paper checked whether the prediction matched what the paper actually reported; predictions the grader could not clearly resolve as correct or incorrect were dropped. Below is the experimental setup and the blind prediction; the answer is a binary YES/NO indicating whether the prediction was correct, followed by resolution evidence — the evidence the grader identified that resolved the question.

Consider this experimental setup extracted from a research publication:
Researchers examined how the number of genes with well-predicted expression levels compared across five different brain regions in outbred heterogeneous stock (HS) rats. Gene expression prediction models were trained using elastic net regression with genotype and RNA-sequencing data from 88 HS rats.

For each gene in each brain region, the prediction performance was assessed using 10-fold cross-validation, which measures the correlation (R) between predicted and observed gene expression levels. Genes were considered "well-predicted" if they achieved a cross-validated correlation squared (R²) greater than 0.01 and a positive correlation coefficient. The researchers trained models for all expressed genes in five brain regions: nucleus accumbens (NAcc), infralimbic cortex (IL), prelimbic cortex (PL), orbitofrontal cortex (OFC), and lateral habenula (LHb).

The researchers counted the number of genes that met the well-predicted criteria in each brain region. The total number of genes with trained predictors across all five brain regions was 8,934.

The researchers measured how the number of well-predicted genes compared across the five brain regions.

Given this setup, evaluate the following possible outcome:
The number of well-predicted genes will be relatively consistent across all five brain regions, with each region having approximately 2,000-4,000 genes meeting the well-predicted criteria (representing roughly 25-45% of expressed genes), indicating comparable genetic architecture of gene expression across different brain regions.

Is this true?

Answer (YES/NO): NO